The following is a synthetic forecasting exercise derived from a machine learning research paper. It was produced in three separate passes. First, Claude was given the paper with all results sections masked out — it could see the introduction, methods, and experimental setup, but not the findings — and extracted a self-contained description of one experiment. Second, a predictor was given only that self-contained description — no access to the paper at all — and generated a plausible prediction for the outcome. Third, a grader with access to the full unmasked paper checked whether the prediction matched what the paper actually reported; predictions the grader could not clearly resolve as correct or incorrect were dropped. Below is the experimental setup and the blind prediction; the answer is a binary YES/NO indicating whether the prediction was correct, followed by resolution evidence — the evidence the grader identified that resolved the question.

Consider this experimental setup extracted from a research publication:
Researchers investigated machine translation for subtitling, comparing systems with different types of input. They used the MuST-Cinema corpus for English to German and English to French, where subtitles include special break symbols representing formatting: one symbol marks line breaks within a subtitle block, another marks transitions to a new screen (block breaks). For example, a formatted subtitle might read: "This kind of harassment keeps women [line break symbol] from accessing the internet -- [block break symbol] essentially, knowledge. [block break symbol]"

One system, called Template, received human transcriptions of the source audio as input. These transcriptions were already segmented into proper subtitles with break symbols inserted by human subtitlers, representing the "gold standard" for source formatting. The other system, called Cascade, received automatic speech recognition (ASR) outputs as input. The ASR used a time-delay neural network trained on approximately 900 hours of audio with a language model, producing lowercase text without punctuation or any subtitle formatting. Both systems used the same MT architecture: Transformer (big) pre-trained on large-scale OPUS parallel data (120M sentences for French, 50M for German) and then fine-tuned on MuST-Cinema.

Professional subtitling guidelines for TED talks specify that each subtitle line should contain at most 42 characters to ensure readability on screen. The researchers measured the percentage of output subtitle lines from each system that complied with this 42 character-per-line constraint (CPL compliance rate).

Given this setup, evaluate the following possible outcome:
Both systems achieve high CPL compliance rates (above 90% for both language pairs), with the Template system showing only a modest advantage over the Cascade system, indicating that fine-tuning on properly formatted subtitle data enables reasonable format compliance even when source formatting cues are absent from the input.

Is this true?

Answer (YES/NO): NO